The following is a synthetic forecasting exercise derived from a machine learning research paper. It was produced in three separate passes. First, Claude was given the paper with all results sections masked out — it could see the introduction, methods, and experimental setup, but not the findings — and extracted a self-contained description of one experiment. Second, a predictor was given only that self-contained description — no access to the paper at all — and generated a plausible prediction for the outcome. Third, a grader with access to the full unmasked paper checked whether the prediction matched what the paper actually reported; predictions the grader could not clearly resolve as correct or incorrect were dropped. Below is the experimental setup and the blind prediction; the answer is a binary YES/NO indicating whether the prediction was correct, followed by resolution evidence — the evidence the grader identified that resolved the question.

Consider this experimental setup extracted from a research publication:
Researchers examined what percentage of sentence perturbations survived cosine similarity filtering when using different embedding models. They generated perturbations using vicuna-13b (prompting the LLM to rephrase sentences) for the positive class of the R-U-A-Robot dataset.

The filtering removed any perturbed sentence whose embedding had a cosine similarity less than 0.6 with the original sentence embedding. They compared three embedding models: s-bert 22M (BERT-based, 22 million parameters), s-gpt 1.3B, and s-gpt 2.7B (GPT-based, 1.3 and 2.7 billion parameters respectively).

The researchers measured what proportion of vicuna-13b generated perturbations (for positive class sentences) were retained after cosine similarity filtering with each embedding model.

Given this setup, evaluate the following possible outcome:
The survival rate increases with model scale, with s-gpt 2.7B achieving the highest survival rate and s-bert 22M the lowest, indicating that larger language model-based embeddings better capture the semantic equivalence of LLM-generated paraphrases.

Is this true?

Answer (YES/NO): YES